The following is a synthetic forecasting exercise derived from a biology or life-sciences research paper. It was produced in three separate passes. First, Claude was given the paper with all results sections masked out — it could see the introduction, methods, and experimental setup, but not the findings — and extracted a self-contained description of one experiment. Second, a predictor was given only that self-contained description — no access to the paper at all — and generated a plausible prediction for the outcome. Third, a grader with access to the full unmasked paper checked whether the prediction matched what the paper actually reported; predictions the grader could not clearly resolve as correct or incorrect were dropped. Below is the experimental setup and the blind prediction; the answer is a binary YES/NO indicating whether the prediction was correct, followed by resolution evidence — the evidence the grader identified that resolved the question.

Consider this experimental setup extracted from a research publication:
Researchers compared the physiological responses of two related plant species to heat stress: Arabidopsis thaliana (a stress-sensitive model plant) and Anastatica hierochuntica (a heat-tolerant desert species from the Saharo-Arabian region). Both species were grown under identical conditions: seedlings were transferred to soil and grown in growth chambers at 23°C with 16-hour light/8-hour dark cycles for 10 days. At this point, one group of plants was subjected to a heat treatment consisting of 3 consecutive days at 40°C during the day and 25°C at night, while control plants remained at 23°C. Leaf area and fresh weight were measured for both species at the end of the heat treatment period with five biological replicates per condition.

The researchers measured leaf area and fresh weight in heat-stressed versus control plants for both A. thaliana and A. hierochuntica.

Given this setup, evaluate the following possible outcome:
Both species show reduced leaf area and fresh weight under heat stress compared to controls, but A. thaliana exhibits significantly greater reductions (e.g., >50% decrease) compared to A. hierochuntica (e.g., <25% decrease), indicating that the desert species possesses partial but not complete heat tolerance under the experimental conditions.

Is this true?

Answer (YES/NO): NO